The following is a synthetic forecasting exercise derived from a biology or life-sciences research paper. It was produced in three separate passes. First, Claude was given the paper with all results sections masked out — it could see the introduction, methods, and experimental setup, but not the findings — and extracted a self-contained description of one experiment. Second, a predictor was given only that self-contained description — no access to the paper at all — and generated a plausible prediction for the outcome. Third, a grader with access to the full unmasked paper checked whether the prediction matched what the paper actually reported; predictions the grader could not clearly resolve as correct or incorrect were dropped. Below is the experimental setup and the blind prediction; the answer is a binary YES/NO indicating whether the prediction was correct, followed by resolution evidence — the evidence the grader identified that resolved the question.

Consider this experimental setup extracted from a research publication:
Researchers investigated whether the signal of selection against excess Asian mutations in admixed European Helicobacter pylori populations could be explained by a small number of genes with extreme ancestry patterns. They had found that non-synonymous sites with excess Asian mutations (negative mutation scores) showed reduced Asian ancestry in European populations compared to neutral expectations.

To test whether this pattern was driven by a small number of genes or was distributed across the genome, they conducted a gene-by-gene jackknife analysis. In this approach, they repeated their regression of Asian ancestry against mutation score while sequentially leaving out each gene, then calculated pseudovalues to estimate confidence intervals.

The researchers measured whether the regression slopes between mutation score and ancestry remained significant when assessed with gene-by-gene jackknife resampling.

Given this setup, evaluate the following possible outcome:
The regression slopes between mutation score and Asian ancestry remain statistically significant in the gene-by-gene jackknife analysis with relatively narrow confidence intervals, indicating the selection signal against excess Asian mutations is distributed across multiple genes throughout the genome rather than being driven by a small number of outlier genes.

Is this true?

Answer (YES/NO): YES